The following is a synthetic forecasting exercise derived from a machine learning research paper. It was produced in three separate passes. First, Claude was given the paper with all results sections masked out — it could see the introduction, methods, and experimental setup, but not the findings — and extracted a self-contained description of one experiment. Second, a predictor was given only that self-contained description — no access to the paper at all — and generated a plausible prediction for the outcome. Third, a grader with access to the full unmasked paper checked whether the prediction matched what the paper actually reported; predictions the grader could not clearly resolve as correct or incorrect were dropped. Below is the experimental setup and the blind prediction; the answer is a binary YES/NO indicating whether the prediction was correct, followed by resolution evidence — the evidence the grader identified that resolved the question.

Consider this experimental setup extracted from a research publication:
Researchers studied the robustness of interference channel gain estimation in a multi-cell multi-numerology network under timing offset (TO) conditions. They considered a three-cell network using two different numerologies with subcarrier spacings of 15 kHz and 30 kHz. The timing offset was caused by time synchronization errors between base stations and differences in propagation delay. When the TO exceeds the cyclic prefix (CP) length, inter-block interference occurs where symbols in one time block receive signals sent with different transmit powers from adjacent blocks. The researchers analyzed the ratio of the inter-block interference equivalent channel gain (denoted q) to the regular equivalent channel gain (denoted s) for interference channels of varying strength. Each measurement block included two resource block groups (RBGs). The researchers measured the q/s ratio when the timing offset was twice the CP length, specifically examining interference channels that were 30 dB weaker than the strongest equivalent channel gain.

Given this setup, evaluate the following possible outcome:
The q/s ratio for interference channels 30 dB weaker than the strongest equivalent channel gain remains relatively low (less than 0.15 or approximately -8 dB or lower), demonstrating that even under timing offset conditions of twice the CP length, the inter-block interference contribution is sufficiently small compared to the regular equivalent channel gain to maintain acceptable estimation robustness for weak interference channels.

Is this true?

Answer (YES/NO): YES